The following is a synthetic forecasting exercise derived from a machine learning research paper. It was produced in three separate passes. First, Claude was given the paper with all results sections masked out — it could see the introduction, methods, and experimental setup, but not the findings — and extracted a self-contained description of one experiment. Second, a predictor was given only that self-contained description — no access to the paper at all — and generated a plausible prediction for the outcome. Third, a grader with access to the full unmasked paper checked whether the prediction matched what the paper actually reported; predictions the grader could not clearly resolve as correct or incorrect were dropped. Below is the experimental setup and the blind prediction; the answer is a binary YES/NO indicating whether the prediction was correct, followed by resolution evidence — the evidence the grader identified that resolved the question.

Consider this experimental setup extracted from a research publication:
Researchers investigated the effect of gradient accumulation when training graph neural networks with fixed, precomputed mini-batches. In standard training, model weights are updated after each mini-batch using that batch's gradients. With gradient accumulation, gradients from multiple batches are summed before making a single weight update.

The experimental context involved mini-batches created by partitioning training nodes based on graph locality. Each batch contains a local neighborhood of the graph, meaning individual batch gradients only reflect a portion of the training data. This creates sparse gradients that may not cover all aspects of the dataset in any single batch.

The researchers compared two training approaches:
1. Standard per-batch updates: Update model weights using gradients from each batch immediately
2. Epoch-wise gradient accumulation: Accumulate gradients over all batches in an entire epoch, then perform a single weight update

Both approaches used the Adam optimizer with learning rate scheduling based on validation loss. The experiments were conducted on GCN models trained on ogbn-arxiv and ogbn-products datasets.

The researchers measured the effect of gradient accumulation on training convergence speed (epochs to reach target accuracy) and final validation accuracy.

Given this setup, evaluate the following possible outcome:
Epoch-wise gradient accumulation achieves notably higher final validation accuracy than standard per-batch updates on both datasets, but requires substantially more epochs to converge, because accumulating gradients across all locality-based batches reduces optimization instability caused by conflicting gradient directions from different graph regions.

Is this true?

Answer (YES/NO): NO